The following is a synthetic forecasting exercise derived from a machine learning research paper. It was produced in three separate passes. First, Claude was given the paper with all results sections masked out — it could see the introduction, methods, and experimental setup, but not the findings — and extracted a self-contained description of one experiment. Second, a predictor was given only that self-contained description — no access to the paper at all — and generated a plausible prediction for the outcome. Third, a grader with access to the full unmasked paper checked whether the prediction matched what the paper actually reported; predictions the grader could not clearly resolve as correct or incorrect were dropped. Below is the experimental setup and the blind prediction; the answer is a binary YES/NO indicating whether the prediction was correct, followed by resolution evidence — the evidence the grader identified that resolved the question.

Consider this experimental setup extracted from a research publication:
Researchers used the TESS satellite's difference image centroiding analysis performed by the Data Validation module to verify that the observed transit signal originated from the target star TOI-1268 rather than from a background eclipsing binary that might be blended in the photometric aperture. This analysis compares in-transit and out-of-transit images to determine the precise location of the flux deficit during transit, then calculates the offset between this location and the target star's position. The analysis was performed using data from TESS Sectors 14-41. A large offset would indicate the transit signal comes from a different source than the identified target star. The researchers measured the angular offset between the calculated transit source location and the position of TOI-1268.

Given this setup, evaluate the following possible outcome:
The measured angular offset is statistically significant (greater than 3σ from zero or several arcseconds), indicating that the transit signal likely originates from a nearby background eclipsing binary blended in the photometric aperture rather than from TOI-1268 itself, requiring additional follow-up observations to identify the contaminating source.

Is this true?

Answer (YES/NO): NO